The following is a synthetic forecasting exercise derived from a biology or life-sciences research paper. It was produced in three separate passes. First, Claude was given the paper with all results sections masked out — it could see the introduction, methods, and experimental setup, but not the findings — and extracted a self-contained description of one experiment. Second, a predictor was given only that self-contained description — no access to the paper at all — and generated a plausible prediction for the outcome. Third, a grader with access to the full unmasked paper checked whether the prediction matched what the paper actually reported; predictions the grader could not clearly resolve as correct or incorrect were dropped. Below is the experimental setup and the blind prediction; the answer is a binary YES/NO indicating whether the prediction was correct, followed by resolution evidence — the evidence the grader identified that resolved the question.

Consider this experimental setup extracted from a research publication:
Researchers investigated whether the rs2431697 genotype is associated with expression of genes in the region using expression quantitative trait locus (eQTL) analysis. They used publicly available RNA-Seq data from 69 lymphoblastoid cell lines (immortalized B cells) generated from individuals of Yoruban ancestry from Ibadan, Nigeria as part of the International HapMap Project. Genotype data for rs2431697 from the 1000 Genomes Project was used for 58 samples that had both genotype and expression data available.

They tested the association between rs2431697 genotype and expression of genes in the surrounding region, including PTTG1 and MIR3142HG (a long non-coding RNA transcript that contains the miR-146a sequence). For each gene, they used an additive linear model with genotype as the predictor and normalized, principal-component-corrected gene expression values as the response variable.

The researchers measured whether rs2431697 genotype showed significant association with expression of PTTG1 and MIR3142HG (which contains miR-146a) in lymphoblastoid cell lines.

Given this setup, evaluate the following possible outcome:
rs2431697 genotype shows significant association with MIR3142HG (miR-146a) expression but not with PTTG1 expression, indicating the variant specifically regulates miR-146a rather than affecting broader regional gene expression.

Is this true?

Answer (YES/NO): YES